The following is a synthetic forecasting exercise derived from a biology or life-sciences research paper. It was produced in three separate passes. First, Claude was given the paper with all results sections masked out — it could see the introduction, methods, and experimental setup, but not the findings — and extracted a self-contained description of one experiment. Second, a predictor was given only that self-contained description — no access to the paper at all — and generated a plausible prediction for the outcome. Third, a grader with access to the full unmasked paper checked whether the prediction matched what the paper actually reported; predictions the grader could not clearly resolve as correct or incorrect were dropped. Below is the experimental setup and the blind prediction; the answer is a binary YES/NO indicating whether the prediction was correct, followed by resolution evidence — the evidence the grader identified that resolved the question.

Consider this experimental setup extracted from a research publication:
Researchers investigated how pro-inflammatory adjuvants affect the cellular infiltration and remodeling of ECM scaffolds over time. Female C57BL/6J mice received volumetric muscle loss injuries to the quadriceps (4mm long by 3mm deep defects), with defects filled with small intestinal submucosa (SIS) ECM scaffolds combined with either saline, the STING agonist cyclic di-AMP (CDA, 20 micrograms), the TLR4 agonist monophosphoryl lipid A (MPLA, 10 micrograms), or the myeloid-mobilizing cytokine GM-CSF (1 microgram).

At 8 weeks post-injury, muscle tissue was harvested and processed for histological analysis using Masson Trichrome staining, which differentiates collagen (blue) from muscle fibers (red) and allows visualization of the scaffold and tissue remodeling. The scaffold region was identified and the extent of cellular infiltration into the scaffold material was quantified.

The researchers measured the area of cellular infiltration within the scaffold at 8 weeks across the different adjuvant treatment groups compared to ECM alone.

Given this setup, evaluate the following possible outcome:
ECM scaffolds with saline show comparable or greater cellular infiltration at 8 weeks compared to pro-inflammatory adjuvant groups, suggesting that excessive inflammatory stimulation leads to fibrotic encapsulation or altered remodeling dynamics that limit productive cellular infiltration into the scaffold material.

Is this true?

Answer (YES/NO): NO